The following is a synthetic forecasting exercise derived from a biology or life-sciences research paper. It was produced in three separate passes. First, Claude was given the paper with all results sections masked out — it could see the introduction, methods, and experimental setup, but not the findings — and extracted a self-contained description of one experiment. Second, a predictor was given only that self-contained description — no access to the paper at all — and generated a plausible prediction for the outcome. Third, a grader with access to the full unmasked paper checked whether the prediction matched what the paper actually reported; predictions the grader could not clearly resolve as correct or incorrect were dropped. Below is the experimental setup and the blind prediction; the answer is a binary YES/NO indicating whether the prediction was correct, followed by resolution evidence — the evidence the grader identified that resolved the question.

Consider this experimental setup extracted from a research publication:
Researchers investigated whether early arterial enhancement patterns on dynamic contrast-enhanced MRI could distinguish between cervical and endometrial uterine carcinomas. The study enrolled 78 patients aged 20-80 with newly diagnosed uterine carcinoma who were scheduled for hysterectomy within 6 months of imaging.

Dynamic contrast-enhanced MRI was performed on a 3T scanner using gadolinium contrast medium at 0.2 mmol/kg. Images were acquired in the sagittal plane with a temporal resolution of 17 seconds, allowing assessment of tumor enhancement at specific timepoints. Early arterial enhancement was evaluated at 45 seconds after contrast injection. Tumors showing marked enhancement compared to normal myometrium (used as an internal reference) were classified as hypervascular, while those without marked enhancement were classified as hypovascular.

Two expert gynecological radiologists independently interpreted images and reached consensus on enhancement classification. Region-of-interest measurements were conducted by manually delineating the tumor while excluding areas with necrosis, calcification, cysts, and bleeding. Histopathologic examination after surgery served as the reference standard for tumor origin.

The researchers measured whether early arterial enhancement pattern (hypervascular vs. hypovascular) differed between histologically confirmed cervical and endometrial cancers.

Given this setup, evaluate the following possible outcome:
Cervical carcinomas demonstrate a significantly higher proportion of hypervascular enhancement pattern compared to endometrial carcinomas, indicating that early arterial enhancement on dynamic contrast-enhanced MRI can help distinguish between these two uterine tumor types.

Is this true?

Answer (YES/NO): YES